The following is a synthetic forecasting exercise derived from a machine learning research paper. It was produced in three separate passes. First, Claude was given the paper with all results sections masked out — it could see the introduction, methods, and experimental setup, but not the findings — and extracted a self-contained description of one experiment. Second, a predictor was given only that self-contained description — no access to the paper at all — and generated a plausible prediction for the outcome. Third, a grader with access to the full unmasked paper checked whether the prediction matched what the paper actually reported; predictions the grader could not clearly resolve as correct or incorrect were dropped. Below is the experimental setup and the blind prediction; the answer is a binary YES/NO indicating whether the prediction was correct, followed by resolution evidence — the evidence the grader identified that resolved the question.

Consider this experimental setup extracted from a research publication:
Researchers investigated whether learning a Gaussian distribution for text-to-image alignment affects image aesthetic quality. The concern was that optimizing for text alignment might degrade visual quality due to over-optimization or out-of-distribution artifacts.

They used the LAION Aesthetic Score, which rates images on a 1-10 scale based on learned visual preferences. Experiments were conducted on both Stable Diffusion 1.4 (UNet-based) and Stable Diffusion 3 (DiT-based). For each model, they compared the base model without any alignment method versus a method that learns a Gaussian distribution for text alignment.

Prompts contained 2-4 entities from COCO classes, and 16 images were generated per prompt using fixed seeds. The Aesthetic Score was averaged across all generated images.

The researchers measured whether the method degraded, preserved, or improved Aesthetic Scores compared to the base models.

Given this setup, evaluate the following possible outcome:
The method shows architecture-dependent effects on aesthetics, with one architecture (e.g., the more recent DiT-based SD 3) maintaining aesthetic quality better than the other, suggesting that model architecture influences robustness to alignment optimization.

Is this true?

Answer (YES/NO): NO